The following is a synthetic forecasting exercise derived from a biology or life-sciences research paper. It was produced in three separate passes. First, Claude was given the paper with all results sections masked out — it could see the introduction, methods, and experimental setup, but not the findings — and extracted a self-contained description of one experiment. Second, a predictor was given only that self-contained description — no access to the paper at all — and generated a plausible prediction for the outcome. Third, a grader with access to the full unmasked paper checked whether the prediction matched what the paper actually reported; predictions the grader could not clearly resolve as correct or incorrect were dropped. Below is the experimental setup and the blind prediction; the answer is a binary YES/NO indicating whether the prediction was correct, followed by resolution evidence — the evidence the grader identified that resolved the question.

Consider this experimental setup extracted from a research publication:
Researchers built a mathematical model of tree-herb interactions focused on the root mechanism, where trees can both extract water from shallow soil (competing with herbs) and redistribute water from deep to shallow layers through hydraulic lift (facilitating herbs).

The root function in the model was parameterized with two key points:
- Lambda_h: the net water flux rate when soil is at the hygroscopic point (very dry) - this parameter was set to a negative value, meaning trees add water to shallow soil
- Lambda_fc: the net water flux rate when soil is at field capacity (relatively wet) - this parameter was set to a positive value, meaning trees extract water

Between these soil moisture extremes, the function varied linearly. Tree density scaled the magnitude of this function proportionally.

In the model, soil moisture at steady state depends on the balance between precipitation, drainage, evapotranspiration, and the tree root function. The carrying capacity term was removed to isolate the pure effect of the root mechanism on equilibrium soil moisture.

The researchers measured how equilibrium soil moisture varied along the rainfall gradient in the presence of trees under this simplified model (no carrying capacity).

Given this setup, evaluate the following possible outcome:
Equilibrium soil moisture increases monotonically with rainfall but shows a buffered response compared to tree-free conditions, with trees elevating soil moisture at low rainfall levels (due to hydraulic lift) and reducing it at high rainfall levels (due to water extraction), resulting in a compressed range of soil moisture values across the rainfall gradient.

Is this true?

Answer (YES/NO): NO